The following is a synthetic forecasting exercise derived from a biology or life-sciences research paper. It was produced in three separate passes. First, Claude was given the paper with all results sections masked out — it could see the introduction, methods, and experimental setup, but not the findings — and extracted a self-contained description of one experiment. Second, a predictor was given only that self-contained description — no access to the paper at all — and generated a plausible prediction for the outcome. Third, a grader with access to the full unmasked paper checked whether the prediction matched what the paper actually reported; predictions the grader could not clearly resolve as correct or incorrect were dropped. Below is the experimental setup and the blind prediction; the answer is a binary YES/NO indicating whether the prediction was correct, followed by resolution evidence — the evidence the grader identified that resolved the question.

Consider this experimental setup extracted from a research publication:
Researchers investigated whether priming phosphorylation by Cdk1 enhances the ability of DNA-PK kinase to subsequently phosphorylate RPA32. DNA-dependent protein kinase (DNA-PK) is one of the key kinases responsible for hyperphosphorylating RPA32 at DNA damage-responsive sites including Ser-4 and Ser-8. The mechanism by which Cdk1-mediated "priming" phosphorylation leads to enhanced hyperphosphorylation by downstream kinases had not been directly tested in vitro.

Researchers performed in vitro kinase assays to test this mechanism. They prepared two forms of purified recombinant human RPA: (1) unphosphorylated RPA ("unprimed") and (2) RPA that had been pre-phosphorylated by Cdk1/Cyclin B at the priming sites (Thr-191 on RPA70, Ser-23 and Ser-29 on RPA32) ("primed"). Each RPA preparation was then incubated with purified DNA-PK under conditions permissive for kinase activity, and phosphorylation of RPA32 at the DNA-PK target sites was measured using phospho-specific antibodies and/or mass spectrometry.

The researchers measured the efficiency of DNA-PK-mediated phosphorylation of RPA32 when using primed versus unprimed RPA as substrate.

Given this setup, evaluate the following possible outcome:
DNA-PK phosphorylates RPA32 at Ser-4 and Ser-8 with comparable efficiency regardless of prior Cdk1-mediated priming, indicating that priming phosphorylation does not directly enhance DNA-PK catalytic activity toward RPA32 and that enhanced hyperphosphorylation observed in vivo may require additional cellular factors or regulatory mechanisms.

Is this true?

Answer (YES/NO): NO